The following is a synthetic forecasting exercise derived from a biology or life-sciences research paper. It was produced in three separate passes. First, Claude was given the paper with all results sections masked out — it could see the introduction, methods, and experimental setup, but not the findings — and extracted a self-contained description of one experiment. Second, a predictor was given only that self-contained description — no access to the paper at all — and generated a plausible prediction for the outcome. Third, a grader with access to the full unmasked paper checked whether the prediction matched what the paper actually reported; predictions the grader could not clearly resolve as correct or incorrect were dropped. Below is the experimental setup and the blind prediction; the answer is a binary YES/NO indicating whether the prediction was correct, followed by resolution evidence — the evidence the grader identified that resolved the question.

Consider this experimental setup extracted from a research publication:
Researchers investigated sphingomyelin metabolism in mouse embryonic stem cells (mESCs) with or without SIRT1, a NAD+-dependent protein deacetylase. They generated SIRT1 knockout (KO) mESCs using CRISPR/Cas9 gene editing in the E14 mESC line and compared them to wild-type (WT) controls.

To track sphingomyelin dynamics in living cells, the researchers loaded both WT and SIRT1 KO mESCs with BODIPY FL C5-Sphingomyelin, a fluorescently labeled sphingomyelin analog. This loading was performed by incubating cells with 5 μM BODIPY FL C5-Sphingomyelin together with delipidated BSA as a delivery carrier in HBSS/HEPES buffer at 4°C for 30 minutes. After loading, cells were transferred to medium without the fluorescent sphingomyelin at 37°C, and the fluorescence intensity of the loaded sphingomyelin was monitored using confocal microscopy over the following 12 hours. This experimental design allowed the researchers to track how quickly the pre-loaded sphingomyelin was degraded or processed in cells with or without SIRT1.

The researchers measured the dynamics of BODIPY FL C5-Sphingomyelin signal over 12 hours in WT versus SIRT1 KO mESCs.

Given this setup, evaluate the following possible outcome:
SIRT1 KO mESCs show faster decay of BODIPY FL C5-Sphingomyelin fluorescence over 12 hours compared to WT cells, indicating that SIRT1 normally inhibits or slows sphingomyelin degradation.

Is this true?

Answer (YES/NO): NO